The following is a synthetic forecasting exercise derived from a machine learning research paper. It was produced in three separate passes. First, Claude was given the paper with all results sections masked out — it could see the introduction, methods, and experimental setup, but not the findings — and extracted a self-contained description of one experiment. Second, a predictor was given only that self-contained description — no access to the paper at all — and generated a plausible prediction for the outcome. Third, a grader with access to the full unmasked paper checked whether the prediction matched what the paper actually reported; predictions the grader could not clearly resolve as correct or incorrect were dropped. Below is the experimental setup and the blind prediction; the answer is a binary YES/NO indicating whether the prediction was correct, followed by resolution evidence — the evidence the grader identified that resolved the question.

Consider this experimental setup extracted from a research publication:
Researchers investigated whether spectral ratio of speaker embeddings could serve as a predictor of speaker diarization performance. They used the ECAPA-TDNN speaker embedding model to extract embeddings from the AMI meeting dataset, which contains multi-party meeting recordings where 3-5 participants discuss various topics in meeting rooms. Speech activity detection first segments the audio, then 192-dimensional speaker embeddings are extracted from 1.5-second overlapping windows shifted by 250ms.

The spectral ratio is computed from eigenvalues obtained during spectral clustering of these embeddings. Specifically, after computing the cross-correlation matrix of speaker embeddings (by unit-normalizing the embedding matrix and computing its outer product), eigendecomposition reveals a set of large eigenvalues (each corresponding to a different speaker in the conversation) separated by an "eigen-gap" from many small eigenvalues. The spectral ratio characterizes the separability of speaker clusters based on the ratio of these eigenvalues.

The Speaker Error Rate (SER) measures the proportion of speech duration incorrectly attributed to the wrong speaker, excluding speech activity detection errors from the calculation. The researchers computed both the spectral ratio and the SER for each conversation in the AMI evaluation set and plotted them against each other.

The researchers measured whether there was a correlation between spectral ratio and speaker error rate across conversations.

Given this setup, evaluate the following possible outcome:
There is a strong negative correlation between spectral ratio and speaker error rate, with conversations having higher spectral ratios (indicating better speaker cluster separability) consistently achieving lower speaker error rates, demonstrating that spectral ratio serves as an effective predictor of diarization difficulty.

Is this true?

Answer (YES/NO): NO